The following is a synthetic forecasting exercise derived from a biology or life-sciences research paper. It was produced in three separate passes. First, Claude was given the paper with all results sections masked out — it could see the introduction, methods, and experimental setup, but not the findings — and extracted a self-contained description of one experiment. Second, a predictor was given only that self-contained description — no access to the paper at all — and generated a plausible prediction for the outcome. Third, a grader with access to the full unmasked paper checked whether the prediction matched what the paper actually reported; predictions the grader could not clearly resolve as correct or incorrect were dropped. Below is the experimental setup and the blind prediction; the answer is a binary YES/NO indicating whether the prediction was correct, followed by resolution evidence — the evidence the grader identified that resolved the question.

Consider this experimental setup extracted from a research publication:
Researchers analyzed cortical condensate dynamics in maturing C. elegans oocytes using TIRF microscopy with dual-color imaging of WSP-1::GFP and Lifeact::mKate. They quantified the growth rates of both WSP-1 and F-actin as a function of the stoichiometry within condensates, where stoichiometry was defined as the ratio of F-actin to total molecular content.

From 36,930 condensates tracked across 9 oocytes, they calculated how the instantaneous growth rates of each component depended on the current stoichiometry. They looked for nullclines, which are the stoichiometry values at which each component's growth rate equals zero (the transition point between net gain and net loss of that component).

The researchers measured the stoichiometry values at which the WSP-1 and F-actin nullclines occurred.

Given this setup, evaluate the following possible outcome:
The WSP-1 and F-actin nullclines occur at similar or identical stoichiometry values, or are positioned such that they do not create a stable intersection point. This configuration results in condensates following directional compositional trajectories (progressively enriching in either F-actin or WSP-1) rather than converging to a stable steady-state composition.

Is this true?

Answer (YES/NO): YES